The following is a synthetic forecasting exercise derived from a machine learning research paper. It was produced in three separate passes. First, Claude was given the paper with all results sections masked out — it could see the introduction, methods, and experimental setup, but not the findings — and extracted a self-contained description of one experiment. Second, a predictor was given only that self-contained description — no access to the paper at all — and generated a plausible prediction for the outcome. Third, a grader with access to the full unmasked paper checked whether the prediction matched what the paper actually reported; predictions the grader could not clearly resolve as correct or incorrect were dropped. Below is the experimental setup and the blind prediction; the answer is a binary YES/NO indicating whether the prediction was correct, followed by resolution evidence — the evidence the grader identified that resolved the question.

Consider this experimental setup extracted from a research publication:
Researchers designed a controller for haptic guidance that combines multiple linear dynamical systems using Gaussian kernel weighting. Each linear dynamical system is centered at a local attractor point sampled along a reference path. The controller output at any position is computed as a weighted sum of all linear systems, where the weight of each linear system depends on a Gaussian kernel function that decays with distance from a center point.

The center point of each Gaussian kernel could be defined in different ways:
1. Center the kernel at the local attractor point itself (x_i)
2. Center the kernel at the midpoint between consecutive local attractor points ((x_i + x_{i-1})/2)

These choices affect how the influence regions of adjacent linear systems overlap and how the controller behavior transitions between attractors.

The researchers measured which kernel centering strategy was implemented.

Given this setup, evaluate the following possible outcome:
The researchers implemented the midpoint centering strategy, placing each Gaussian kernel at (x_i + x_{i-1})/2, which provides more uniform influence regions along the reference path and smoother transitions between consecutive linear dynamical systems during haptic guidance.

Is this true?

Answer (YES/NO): YES